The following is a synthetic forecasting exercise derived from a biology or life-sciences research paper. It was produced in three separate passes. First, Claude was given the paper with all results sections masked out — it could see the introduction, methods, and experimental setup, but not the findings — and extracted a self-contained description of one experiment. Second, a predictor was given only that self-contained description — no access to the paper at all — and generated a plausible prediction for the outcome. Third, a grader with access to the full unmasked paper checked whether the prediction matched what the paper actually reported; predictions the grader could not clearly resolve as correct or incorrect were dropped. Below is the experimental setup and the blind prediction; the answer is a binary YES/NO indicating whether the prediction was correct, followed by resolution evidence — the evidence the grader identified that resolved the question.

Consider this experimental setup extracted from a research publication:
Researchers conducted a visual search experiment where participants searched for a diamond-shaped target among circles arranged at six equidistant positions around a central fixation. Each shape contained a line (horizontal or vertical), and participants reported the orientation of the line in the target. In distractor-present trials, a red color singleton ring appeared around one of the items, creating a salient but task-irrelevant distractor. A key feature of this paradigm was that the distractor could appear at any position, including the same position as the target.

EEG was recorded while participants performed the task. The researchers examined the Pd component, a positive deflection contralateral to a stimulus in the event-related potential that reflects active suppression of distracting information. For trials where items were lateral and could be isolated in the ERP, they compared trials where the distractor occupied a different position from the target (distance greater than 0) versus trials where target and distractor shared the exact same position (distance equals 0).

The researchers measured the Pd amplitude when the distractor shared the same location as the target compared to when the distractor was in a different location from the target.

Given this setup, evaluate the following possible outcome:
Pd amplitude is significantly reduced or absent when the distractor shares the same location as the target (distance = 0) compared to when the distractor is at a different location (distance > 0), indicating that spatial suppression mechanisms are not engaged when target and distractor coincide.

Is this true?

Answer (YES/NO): YES